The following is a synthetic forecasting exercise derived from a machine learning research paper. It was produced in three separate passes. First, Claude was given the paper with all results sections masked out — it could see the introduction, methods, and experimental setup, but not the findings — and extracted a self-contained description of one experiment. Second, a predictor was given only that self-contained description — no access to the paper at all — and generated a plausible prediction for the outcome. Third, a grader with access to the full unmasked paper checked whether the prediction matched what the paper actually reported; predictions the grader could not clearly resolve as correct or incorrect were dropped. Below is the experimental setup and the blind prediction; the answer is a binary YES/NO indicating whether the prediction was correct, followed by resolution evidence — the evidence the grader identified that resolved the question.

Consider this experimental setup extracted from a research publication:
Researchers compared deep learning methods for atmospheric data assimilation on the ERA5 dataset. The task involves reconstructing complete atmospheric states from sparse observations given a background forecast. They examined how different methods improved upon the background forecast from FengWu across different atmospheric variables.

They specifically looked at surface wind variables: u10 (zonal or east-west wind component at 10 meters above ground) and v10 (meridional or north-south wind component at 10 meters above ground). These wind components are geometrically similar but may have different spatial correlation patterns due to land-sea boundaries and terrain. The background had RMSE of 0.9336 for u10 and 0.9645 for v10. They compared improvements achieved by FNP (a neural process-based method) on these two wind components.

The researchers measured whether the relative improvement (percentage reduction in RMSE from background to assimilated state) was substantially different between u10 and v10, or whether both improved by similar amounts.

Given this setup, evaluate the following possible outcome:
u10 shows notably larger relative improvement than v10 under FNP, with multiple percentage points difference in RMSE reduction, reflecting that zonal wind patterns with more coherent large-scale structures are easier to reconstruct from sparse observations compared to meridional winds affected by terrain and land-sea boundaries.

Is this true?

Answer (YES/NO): NO